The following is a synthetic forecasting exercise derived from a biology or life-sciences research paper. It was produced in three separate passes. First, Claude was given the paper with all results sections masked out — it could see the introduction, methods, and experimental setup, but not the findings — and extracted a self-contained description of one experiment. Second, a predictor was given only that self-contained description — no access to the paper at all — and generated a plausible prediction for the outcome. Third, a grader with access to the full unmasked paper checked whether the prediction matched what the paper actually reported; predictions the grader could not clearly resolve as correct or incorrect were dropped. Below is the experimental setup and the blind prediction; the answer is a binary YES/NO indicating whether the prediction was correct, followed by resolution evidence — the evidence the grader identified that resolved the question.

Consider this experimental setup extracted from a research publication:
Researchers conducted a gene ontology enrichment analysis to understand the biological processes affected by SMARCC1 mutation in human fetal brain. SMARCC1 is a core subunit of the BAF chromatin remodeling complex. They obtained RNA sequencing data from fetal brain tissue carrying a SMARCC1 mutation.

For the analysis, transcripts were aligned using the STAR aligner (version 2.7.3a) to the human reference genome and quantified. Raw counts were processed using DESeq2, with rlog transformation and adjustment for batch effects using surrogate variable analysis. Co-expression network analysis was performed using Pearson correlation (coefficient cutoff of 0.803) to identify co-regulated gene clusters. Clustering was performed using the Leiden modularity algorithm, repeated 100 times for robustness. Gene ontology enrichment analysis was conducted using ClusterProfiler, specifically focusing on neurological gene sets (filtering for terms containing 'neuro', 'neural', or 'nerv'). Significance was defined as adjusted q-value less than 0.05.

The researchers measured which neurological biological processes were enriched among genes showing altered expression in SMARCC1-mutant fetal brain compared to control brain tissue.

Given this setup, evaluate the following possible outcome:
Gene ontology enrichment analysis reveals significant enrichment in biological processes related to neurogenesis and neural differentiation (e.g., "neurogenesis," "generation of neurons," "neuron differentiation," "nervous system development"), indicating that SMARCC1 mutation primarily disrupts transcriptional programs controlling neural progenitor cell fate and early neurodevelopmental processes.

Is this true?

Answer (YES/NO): YES